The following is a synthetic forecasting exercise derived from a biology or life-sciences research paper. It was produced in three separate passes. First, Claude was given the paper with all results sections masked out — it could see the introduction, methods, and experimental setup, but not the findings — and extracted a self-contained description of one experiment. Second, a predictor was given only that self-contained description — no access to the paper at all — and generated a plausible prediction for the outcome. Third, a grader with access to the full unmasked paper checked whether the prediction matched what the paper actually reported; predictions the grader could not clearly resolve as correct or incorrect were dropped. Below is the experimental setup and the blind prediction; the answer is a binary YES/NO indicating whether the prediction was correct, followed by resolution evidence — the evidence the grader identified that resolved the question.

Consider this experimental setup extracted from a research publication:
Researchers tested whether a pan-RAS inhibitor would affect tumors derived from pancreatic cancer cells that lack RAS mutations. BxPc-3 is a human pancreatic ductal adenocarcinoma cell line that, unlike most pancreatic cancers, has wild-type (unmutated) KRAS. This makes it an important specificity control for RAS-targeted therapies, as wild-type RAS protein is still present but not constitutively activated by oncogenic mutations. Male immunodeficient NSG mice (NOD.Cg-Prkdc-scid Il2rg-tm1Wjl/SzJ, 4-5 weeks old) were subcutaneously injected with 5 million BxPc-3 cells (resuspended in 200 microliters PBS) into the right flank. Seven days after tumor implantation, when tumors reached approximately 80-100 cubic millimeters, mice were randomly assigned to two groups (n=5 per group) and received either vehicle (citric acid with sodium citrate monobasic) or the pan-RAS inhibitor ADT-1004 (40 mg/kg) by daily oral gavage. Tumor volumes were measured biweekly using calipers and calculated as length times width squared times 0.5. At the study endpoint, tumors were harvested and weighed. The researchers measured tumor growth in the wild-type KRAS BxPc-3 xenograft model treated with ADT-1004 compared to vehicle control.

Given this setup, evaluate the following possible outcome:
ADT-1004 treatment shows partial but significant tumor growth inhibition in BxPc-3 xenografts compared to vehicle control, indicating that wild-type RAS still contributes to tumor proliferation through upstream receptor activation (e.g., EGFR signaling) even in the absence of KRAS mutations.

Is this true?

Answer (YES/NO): NO